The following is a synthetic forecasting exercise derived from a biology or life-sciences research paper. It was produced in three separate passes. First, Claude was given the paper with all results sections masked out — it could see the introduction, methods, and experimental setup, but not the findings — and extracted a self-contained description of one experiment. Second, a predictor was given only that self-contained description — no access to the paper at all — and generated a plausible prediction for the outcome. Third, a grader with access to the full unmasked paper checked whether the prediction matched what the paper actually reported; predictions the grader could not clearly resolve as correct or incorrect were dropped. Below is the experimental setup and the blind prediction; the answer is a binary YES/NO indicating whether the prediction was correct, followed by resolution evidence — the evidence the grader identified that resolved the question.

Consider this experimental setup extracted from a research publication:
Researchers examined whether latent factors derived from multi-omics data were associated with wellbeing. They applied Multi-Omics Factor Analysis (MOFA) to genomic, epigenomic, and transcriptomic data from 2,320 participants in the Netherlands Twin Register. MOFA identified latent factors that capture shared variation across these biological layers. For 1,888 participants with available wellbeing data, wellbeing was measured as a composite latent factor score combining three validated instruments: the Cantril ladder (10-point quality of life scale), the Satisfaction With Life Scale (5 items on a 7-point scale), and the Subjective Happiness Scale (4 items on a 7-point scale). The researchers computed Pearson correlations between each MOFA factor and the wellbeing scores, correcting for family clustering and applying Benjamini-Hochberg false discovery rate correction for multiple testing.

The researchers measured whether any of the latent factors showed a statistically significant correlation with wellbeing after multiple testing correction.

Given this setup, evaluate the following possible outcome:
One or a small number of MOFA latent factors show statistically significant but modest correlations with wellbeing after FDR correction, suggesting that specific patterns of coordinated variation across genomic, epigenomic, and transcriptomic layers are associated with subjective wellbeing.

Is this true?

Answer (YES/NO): NO